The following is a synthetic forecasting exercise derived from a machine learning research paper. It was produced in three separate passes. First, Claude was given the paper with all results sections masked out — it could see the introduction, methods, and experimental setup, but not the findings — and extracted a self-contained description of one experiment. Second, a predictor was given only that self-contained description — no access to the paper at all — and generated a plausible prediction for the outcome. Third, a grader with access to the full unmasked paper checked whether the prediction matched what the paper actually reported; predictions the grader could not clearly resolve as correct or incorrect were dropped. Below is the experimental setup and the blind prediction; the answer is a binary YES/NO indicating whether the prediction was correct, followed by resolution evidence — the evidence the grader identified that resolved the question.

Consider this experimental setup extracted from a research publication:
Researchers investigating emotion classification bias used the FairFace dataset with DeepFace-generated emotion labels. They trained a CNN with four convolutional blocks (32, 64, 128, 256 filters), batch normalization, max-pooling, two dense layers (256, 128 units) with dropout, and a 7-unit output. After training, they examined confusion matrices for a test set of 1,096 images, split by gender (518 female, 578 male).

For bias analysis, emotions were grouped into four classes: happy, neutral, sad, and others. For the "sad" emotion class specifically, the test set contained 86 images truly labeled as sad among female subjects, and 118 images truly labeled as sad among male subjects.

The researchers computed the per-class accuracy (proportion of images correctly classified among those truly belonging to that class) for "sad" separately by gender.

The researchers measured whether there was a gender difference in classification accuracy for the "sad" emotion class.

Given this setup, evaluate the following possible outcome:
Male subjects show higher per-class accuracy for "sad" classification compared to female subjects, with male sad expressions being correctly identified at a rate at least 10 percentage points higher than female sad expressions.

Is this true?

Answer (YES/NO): NO